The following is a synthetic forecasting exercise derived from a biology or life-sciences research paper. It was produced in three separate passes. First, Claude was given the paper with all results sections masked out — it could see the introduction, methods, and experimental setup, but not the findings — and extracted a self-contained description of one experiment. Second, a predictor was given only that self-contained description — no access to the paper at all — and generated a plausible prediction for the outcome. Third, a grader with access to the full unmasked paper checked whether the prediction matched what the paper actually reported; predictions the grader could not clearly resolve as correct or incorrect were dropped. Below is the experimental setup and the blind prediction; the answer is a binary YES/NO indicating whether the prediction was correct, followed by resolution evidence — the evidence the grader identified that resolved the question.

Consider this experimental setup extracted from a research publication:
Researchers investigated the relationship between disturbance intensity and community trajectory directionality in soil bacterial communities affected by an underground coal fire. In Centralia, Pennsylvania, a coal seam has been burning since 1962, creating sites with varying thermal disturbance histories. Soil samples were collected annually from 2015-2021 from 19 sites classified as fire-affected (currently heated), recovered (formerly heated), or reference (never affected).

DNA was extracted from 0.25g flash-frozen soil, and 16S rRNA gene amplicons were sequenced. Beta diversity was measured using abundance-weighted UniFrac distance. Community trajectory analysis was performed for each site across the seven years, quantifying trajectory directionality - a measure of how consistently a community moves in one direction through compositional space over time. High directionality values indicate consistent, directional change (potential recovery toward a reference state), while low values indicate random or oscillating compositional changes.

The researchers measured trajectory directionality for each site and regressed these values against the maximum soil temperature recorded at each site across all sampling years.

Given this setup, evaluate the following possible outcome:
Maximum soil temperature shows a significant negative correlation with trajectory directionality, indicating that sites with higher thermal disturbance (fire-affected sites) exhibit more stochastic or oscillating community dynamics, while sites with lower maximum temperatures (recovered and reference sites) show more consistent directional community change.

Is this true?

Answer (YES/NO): NO